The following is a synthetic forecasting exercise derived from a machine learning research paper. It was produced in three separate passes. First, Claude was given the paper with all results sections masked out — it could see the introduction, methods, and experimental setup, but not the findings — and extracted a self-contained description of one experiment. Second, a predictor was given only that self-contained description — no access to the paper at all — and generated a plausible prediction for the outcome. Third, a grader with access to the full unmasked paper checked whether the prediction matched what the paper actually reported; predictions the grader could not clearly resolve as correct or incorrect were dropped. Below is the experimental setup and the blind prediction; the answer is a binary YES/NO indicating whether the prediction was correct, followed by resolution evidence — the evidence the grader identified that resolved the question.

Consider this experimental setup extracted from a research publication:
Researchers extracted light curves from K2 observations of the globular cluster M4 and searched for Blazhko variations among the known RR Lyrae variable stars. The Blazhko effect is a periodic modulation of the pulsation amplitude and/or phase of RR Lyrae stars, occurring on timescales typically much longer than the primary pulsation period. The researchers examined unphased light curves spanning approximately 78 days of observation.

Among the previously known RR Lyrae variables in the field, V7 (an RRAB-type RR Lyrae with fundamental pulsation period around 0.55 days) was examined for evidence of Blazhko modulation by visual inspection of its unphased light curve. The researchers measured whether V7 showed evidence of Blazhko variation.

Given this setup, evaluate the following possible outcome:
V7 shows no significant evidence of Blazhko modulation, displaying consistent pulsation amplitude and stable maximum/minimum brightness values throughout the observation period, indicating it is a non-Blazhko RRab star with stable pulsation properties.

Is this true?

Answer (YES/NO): NO